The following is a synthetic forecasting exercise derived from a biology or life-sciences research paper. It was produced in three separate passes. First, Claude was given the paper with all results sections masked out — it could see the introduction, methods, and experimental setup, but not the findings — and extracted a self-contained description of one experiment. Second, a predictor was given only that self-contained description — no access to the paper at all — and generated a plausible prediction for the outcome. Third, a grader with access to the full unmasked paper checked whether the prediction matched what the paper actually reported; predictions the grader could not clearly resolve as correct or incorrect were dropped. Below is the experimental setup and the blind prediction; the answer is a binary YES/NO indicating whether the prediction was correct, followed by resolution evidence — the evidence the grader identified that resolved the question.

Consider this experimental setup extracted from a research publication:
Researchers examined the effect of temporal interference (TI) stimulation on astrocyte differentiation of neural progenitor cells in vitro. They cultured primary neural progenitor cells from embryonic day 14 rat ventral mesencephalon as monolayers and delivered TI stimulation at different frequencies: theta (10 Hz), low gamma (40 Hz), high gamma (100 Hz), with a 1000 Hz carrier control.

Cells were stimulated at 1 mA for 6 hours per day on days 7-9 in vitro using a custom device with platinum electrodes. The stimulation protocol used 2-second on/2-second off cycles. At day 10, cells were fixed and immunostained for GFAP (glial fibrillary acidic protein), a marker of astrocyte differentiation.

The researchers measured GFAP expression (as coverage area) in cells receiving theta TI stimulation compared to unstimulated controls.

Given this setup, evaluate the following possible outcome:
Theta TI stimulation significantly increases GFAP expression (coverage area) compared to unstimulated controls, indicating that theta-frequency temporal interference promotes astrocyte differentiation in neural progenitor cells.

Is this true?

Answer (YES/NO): NO